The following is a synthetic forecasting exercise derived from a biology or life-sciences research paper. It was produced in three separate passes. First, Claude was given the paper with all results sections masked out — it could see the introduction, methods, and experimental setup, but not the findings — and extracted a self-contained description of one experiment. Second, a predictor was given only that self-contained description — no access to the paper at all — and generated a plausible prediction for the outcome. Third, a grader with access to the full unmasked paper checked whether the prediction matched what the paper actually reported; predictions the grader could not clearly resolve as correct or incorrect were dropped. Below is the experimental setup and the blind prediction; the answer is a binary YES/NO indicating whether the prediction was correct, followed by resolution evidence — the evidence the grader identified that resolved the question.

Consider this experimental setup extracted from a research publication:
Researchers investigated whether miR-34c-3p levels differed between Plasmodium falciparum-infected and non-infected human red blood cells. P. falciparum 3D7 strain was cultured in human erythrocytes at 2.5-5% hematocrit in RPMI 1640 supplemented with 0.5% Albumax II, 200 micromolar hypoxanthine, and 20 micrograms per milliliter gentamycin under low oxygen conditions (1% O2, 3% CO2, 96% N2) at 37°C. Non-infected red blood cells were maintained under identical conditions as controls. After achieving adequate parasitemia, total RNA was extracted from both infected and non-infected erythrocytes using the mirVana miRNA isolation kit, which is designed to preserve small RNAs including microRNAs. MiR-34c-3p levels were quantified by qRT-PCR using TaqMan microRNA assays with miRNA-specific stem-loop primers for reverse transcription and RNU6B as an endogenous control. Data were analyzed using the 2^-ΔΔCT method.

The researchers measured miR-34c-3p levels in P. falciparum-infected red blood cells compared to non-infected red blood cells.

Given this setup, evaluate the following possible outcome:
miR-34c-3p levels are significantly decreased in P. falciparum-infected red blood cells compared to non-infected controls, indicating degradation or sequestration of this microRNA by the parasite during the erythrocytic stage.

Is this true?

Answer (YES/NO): NO